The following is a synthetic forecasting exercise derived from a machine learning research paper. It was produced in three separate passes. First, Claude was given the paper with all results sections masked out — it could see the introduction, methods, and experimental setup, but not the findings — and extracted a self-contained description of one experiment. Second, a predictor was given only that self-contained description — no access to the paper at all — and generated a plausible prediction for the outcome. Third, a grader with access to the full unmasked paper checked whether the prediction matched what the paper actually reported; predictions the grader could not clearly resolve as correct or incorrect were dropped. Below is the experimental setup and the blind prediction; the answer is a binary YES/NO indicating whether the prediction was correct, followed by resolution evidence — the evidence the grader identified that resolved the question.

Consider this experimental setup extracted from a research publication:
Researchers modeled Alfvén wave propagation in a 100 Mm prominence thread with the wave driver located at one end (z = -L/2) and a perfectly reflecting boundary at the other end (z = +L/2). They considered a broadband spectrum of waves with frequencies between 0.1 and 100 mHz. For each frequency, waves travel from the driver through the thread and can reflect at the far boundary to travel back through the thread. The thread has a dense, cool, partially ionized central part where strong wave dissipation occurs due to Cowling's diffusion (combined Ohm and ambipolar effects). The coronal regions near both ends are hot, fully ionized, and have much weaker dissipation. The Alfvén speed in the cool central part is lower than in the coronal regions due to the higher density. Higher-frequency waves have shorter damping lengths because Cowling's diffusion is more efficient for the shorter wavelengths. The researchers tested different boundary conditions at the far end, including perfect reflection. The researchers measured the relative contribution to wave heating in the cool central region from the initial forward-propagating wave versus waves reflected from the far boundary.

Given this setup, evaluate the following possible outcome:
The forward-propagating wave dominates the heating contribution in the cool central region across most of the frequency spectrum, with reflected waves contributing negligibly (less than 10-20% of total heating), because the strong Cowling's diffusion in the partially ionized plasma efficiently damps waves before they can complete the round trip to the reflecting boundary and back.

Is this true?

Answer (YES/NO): YES